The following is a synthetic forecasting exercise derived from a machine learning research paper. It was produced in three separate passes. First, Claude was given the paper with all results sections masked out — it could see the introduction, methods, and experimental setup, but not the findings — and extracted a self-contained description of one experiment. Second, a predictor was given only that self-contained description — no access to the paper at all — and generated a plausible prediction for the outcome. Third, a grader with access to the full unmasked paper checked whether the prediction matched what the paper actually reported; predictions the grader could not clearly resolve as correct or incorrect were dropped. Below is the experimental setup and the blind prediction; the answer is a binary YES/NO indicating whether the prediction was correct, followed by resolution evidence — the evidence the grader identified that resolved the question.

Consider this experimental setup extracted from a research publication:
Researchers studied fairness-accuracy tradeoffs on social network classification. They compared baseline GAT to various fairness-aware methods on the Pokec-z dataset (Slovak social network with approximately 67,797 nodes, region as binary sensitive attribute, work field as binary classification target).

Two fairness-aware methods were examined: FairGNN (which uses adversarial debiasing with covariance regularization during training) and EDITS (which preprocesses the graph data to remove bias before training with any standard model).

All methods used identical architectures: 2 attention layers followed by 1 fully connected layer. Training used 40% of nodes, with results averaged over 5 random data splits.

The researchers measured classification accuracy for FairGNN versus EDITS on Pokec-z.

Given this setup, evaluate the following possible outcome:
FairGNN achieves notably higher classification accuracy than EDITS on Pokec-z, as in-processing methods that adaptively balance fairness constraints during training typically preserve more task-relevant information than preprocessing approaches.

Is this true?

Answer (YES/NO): YES